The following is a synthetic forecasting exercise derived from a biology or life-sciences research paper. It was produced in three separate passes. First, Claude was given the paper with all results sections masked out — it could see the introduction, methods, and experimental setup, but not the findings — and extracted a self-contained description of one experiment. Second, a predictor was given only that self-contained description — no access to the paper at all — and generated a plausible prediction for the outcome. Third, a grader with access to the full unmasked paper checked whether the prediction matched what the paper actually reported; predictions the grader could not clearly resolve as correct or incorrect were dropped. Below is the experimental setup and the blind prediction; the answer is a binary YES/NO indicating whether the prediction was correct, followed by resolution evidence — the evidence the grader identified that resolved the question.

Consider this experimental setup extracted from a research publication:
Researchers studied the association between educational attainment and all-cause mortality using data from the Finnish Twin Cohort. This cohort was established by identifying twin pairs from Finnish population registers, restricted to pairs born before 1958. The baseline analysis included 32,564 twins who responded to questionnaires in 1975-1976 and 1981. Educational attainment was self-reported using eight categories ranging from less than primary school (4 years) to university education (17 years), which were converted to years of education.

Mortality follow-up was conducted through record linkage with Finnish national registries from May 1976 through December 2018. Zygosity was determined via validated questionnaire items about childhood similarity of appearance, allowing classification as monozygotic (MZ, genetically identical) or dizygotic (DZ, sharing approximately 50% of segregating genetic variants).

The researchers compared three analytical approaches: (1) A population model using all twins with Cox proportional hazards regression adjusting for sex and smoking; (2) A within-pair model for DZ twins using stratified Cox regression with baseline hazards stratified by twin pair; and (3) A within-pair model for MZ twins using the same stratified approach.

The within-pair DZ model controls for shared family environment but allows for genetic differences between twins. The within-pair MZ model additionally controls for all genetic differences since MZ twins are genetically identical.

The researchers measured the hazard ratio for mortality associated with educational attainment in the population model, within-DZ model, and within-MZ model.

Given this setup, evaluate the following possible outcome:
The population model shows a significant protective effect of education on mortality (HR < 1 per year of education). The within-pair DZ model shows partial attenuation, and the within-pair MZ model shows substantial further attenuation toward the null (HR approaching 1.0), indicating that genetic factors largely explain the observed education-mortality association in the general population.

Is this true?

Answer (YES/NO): NO